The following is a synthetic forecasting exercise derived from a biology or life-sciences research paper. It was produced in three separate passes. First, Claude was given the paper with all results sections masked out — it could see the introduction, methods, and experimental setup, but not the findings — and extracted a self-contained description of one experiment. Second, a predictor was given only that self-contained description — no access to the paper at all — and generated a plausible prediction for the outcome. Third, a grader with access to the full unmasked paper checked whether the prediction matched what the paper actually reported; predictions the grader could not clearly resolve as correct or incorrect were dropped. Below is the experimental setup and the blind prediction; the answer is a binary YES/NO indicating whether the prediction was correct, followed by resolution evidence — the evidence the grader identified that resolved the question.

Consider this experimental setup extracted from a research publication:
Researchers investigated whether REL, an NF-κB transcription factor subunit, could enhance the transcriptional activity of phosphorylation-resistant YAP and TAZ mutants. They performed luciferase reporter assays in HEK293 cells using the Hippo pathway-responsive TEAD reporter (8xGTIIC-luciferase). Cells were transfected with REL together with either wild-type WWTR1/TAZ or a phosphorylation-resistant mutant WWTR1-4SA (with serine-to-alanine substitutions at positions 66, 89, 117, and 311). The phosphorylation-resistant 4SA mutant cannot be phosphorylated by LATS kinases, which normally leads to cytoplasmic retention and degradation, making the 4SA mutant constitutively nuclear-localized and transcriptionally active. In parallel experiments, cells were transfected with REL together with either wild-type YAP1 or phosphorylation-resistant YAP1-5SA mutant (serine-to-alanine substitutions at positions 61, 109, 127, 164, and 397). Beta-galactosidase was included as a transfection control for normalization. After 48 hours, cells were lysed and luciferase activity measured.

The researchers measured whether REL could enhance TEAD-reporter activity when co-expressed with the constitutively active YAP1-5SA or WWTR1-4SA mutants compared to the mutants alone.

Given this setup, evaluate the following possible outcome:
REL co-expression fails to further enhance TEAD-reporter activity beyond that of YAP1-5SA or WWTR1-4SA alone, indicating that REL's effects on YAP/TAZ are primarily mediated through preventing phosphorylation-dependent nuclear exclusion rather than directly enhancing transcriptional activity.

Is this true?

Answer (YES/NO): NO